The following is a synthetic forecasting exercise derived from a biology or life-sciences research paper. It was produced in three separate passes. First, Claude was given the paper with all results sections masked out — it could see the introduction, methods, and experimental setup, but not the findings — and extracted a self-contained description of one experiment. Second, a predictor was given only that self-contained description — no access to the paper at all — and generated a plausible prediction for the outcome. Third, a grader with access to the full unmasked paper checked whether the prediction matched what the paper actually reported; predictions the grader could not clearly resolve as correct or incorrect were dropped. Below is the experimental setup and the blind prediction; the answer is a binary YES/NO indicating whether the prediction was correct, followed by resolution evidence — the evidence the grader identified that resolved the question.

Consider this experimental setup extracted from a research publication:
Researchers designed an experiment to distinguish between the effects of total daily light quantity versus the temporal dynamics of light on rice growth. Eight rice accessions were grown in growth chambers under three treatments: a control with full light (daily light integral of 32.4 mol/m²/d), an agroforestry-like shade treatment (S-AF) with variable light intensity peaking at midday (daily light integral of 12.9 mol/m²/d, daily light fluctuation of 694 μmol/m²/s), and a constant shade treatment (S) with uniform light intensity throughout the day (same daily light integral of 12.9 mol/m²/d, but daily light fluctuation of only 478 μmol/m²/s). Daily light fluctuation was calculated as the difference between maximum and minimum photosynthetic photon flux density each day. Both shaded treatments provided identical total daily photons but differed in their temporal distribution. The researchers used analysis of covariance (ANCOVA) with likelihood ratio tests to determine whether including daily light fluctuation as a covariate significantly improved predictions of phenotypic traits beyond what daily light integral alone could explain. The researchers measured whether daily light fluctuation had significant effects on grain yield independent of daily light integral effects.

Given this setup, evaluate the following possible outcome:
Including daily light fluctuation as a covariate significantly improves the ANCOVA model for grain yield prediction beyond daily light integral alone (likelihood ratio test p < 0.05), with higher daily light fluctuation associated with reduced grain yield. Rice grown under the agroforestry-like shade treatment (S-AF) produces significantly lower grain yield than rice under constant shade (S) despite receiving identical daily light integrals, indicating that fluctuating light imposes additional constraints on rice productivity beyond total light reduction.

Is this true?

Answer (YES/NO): NO